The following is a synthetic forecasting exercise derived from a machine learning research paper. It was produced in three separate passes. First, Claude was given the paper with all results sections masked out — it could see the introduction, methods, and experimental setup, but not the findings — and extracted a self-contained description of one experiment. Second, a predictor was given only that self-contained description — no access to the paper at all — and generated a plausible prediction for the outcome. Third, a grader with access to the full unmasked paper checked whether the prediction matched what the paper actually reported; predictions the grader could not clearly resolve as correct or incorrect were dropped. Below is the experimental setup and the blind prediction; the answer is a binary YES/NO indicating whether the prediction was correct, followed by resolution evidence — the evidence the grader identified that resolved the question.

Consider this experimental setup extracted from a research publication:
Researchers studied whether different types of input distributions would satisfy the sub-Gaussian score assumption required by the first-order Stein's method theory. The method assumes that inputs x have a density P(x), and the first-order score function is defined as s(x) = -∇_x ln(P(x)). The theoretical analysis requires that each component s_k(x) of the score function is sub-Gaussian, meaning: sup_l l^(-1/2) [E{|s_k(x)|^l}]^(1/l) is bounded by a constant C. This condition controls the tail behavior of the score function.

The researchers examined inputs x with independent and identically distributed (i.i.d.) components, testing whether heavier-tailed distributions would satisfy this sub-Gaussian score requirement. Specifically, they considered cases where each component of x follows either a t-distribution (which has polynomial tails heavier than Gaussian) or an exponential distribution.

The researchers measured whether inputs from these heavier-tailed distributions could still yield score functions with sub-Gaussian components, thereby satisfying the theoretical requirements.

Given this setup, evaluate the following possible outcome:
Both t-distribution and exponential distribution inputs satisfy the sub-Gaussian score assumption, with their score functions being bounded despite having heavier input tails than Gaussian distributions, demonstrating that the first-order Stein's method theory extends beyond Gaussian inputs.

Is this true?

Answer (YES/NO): YES